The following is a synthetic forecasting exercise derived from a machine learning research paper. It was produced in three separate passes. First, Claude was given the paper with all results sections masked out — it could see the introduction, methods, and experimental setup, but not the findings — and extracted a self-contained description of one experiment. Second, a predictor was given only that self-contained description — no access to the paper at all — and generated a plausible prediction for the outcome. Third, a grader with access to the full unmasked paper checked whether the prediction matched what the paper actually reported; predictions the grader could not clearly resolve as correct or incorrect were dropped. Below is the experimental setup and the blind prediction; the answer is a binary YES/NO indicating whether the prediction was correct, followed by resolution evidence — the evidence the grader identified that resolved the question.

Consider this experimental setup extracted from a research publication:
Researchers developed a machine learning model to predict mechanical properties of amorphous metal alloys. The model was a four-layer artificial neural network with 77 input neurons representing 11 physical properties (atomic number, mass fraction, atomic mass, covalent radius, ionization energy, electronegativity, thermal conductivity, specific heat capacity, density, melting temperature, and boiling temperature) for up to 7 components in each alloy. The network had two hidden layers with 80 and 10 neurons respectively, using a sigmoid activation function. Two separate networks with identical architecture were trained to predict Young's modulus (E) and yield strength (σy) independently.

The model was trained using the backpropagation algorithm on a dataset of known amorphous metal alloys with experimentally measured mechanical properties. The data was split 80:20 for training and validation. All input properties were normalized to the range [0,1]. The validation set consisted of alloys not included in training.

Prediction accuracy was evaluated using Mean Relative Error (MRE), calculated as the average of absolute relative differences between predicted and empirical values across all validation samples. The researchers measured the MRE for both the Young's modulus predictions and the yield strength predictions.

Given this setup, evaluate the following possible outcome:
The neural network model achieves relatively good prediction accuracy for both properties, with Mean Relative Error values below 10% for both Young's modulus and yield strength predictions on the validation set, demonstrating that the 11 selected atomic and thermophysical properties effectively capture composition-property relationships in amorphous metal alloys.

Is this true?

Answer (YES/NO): NO